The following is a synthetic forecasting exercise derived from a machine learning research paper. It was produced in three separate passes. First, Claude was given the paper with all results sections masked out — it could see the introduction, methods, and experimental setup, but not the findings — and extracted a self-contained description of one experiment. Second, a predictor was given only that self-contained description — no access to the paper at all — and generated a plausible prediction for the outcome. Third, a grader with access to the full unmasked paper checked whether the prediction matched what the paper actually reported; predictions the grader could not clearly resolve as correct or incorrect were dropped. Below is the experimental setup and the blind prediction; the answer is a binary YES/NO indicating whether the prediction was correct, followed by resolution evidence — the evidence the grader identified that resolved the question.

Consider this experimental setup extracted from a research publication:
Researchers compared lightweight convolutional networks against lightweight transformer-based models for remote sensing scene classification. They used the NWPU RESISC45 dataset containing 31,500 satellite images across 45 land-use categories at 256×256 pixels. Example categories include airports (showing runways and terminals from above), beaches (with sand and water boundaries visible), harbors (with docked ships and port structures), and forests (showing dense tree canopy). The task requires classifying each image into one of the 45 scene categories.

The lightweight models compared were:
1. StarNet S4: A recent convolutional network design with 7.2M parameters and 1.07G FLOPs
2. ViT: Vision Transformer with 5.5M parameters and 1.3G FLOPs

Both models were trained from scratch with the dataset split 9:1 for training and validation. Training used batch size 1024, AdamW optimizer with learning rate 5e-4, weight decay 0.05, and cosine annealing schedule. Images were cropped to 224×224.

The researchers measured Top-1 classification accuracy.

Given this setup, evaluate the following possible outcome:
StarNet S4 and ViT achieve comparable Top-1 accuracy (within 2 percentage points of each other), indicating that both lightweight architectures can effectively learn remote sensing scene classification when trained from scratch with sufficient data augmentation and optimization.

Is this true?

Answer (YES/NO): NO